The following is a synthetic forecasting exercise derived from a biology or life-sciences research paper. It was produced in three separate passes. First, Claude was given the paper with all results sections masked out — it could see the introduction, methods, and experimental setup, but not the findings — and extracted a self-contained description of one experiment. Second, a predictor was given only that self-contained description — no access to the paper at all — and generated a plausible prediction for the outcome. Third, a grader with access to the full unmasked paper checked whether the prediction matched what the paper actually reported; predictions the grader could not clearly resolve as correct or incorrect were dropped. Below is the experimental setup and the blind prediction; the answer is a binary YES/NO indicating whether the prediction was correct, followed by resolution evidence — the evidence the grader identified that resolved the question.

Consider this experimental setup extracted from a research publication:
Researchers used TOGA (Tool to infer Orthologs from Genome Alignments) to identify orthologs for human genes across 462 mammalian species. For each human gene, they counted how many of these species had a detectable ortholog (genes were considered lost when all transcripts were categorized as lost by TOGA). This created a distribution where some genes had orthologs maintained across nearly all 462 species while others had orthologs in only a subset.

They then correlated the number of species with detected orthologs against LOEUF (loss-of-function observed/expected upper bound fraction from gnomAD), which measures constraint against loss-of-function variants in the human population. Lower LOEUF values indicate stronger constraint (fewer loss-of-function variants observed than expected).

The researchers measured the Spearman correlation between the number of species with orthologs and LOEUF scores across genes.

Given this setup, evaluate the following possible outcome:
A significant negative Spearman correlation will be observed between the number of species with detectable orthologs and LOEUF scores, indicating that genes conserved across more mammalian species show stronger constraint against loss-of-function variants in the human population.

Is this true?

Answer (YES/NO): YES